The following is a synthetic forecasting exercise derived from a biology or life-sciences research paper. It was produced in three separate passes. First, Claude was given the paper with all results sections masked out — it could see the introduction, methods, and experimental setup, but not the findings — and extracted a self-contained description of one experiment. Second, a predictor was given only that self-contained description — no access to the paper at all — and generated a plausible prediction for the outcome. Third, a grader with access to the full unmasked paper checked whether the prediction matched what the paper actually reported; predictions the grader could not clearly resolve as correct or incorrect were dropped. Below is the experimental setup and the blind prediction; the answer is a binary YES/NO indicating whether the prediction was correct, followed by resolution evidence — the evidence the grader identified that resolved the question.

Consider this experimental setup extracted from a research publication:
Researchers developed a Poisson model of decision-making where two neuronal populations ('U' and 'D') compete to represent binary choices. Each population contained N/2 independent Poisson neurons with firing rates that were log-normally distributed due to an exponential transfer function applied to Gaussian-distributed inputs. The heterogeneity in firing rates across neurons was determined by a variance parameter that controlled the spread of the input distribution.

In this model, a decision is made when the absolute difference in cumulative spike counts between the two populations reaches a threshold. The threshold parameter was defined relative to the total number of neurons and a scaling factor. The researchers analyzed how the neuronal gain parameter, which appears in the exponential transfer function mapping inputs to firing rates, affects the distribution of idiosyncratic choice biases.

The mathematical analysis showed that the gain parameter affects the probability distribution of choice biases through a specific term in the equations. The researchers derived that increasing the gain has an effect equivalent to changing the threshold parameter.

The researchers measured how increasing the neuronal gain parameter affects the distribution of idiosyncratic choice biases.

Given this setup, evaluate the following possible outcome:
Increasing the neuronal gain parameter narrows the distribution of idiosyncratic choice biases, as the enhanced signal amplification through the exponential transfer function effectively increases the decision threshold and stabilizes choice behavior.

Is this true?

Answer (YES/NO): NO